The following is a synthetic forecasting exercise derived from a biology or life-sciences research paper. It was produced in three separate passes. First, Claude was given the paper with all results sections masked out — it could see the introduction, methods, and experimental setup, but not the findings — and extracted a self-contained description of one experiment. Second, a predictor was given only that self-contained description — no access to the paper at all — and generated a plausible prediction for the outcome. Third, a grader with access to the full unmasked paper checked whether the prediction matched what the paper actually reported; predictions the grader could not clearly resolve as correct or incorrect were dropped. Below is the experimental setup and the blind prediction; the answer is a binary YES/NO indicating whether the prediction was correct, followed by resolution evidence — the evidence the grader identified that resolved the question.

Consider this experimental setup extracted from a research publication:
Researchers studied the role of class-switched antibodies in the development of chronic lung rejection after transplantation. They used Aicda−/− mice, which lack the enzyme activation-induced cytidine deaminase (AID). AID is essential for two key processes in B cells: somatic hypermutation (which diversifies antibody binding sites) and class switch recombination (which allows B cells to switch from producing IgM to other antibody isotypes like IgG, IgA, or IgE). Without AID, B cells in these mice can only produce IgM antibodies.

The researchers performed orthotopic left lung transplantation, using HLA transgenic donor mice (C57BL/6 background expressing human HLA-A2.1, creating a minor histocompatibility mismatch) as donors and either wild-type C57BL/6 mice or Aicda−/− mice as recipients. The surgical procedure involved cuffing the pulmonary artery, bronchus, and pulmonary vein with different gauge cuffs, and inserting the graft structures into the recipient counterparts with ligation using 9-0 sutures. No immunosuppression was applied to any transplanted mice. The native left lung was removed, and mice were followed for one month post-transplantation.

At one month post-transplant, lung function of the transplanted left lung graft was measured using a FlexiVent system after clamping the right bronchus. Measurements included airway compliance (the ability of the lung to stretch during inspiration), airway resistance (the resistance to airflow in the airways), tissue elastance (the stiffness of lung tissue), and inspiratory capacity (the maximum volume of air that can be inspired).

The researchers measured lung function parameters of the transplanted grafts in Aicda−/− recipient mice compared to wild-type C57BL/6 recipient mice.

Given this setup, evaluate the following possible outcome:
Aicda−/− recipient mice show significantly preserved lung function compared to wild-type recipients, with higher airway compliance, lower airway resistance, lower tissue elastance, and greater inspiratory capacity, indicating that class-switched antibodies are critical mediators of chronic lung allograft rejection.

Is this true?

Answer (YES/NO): NO